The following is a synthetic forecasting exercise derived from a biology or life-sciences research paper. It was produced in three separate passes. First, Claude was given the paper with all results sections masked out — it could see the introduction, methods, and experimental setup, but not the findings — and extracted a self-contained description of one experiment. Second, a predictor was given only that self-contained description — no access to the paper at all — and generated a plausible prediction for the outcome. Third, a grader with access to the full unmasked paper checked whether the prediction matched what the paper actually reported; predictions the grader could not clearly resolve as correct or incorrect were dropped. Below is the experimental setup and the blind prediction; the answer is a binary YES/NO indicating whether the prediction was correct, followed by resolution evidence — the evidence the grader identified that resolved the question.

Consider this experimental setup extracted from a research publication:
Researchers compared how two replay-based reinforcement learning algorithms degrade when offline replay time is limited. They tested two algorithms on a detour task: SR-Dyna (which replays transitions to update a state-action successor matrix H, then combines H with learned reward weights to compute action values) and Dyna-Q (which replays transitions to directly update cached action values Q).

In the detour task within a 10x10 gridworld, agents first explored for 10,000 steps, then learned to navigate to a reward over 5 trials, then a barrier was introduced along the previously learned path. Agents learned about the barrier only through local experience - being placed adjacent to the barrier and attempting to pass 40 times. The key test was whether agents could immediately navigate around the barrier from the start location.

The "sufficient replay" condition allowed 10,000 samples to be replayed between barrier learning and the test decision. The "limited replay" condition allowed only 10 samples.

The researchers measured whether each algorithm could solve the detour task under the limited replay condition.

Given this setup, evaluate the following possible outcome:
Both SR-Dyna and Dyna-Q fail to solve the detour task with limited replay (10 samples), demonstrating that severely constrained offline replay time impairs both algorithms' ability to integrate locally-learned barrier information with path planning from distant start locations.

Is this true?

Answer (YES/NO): YES